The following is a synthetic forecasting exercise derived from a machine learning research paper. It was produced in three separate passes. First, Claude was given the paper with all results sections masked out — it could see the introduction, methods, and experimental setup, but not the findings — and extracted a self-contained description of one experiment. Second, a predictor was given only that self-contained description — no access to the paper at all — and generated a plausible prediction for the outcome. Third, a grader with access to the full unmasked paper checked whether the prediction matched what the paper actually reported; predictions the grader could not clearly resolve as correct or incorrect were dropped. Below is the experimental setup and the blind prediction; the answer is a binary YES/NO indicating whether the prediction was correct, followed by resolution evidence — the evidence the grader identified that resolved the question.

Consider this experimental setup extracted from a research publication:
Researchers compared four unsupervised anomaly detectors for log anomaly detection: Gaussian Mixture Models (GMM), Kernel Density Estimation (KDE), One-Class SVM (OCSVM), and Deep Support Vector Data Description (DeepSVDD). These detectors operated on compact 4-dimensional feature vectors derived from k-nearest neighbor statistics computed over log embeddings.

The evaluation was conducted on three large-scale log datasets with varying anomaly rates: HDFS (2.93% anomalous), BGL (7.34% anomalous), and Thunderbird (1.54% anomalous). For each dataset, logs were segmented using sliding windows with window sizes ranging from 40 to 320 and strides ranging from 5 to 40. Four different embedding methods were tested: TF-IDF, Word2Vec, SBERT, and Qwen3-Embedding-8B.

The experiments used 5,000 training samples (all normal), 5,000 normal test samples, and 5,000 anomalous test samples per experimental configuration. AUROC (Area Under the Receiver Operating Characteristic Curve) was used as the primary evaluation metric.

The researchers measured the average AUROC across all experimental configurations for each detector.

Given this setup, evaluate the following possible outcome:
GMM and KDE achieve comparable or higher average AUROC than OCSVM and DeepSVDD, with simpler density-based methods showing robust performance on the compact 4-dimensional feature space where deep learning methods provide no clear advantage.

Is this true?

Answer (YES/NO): NO